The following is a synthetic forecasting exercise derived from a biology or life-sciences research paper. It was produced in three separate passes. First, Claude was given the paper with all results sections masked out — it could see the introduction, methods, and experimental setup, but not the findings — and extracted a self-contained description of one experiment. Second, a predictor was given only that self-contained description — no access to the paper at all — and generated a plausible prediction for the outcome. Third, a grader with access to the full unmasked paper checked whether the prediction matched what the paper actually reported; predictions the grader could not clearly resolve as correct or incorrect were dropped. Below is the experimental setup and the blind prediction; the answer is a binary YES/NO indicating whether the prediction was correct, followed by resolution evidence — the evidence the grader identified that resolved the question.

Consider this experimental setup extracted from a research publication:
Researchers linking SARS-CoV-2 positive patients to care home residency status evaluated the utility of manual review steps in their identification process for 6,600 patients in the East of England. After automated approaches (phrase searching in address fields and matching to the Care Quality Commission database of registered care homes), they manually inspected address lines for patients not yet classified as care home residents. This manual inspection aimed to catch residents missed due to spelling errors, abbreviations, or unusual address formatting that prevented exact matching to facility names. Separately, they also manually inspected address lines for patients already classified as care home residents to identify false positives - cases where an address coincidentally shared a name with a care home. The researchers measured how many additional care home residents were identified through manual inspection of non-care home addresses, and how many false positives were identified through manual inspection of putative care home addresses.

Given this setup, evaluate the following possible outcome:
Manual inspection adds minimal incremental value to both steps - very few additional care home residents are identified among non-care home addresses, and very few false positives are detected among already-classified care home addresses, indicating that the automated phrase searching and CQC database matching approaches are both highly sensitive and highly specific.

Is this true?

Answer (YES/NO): NO